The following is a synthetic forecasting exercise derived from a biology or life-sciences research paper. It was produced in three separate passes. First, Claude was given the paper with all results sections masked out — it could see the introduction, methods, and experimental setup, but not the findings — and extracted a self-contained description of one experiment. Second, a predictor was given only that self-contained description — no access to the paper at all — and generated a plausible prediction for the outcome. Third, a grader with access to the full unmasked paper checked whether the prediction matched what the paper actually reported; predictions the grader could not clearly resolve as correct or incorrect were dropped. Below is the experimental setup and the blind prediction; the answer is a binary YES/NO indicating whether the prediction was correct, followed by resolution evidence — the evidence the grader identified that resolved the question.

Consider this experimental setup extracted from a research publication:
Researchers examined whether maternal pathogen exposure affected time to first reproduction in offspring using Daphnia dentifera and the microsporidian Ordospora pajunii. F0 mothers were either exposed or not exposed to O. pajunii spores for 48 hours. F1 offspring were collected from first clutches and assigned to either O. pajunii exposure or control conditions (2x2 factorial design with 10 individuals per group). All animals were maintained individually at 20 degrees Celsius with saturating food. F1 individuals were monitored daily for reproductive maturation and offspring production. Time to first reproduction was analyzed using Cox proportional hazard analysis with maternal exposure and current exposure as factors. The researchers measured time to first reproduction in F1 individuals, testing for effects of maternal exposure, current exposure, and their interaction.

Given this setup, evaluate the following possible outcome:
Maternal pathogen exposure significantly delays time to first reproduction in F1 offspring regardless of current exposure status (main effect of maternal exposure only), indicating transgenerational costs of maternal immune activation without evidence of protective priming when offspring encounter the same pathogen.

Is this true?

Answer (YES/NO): NO